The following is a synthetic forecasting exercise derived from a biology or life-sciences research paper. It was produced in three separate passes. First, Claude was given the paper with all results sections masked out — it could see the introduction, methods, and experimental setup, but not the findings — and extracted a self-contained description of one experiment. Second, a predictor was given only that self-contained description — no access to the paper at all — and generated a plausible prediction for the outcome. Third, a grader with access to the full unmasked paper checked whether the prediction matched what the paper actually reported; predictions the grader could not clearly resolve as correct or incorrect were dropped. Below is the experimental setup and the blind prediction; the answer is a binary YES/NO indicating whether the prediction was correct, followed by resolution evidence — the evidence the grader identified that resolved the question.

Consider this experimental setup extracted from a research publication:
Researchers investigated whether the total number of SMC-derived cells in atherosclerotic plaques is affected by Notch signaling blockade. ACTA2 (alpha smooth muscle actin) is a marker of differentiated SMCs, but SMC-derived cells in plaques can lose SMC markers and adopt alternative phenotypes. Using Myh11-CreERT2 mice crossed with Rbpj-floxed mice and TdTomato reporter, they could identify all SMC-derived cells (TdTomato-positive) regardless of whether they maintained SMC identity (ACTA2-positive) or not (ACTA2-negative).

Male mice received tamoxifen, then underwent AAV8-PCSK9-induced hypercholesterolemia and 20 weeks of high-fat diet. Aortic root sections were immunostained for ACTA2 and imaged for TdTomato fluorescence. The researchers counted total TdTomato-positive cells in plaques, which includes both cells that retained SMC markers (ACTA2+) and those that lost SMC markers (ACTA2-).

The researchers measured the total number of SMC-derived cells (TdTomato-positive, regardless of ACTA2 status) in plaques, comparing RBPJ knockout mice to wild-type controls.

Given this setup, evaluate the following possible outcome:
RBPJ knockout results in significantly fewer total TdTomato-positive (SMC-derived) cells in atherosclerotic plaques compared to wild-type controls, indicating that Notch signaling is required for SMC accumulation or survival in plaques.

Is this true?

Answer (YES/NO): NO